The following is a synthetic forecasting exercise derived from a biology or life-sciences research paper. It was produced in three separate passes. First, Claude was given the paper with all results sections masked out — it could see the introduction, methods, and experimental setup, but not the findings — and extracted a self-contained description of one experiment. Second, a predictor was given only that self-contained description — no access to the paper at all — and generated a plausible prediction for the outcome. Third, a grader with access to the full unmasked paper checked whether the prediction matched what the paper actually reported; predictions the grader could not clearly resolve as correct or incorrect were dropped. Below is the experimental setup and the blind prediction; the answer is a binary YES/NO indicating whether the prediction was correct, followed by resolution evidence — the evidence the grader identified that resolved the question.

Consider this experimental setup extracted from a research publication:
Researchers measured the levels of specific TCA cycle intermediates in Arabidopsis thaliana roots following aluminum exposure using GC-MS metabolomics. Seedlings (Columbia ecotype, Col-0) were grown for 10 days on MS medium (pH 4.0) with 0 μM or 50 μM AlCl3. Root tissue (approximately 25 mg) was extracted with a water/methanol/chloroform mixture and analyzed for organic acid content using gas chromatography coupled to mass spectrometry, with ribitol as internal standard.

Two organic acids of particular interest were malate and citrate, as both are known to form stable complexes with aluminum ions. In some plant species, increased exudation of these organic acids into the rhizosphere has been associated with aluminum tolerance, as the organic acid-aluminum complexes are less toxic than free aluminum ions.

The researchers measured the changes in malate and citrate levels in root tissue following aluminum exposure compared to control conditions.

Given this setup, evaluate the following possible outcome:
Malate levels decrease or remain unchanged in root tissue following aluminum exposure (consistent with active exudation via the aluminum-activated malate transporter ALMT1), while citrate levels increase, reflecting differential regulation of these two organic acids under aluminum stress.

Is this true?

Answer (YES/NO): NO